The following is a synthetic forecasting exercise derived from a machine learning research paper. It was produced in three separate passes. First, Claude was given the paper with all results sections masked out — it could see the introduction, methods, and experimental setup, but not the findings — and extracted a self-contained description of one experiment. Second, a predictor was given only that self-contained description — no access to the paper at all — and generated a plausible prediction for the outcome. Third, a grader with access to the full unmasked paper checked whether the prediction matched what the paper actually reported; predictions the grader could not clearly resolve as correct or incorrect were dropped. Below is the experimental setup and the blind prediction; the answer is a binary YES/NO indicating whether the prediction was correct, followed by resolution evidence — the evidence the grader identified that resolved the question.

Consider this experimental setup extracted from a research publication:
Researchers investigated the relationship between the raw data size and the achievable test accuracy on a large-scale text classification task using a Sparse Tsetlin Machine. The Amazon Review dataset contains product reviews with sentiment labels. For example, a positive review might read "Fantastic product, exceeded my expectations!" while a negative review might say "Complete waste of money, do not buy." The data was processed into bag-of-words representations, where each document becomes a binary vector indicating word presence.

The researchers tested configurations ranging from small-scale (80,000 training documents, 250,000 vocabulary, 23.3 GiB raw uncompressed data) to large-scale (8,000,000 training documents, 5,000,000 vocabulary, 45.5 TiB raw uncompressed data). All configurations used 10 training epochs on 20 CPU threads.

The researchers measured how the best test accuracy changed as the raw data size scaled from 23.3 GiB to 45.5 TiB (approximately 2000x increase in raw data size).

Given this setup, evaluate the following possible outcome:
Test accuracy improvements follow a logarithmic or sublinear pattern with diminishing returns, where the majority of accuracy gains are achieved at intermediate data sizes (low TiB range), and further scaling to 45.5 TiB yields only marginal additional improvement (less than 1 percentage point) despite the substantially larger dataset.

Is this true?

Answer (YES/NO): NO